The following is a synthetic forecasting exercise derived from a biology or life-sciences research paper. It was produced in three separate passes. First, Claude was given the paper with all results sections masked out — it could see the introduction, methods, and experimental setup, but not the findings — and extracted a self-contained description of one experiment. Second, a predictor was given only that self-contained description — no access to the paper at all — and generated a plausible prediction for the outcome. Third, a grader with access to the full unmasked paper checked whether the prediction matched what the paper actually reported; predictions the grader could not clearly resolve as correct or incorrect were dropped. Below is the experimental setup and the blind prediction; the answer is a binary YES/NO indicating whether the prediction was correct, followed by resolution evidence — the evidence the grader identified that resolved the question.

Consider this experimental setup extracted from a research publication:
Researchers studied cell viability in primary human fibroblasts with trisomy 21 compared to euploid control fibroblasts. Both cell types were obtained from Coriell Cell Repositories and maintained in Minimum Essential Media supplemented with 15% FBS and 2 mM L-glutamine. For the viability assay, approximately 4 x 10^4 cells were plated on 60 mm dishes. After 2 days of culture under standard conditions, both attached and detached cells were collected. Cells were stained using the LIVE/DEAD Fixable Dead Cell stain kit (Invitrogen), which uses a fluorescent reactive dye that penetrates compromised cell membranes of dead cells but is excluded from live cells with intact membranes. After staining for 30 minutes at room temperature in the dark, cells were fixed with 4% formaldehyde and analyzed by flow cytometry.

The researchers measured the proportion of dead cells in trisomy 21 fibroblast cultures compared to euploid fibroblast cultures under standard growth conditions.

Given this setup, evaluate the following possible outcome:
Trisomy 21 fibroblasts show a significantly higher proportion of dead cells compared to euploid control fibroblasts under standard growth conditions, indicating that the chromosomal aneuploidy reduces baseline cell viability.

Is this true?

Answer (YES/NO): YES